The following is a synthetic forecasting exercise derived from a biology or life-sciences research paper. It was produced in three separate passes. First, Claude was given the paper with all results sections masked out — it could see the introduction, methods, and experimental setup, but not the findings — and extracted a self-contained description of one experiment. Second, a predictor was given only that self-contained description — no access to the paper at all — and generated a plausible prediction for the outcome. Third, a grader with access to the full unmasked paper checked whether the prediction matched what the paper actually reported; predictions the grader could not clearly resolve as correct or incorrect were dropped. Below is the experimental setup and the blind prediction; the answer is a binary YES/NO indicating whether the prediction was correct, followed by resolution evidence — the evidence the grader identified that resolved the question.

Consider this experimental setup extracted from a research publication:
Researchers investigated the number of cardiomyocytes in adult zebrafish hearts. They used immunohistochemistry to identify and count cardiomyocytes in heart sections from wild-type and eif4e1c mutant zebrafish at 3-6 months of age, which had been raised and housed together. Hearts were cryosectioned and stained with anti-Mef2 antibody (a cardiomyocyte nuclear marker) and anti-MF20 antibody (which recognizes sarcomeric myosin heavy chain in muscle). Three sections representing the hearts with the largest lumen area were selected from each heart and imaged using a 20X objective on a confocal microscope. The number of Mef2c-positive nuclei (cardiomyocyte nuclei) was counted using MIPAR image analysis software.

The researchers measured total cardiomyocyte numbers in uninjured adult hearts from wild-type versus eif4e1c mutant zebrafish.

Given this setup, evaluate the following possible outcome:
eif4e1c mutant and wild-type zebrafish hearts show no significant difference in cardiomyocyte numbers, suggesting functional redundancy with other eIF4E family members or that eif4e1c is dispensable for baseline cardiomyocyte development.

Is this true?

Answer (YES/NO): NO